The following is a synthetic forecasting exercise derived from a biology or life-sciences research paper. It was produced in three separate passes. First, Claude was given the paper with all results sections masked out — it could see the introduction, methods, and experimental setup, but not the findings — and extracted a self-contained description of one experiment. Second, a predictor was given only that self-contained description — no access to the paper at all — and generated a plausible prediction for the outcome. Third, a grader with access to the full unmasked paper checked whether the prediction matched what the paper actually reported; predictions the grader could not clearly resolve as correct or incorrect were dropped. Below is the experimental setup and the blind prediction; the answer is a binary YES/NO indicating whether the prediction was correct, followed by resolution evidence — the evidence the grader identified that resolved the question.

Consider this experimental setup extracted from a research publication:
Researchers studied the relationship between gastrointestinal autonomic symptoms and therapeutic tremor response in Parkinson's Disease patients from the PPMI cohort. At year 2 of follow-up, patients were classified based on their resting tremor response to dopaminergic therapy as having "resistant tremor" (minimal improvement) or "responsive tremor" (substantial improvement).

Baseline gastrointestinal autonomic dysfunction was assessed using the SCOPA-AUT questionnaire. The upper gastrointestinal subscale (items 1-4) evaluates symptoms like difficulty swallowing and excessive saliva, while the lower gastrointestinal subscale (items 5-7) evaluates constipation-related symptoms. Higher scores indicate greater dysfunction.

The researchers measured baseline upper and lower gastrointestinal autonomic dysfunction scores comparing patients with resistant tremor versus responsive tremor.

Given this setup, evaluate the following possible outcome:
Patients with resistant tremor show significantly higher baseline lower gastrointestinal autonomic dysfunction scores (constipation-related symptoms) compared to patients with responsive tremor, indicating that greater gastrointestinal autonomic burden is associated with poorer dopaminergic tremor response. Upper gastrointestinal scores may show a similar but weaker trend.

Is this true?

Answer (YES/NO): NO